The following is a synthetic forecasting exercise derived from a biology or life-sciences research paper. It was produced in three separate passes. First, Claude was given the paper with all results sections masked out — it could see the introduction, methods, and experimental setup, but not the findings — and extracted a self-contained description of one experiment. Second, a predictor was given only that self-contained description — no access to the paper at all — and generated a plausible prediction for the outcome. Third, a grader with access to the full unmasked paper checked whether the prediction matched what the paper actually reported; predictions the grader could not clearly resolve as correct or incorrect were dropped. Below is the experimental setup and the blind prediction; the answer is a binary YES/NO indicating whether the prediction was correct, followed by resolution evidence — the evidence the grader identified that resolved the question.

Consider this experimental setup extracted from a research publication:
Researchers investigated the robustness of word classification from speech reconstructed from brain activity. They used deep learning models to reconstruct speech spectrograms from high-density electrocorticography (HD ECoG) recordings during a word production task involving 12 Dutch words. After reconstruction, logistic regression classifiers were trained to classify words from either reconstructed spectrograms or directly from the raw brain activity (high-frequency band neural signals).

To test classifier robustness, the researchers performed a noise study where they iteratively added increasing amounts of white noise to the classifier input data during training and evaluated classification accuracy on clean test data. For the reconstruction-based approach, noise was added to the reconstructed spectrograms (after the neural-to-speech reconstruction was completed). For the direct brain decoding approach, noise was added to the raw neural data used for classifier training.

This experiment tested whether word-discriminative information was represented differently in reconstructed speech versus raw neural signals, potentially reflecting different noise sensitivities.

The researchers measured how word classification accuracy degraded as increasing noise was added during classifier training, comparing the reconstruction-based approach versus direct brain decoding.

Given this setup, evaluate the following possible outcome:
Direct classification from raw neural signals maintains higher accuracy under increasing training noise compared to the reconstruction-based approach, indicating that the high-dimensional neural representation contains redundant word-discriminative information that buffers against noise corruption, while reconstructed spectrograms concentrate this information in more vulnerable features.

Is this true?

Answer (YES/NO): NO